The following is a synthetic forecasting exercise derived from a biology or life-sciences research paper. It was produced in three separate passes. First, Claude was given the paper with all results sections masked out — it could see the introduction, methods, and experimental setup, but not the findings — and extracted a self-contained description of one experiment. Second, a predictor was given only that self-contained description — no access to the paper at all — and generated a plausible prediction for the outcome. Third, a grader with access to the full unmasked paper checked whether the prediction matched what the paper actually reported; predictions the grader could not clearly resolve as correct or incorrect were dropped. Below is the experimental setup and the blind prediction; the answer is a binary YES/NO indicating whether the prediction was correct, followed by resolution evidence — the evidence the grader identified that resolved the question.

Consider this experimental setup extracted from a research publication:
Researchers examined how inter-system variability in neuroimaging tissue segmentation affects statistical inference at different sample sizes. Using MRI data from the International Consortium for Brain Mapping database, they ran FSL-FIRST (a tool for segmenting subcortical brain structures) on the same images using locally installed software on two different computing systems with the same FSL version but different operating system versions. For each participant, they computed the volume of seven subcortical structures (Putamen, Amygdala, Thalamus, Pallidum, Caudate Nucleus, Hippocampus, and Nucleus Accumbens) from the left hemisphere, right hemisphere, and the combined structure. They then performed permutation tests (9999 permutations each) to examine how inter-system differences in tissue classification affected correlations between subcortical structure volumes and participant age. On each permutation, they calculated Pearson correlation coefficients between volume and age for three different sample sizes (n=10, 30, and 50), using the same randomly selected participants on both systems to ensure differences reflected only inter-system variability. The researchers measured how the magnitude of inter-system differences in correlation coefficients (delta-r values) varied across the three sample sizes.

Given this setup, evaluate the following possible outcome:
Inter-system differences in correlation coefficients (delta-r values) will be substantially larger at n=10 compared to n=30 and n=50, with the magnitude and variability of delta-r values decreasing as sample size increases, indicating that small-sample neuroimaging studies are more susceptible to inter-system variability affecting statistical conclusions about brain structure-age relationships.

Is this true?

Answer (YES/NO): YES